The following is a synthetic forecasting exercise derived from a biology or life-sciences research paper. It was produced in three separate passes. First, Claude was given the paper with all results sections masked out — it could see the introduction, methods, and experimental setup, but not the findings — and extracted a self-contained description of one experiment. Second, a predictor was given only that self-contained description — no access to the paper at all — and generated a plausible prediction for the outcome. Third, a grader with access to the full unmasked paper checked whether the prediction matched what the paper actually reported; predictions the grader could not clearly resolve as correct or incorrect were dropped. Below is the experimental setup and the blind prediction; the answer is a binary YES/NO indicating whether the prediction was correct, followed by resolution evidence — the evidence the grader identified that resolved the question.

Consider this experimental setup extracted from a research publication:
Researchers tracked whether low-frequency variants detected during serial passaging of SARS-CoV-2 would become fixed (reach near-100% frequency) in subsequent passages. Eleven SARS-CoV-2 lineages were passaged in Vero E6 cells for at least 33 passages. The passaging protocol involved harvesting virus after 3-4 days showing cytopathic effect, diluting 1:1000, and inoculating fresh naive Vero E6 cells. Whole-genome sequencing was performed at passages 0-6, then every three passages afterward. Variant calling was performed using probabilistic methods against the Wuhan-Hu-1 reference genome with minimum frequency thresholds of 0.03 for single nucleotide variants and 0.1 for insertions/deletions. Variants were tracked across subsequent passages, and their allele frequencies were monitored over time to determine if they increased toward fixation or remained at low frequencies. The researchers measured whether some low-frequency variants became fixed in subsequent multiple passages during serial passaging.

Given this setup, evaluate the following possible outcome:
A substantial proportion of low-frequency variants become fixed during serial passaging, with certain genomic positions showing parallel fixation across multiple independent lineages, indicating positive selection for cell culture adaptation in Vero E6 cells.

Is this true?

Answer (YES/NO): NO